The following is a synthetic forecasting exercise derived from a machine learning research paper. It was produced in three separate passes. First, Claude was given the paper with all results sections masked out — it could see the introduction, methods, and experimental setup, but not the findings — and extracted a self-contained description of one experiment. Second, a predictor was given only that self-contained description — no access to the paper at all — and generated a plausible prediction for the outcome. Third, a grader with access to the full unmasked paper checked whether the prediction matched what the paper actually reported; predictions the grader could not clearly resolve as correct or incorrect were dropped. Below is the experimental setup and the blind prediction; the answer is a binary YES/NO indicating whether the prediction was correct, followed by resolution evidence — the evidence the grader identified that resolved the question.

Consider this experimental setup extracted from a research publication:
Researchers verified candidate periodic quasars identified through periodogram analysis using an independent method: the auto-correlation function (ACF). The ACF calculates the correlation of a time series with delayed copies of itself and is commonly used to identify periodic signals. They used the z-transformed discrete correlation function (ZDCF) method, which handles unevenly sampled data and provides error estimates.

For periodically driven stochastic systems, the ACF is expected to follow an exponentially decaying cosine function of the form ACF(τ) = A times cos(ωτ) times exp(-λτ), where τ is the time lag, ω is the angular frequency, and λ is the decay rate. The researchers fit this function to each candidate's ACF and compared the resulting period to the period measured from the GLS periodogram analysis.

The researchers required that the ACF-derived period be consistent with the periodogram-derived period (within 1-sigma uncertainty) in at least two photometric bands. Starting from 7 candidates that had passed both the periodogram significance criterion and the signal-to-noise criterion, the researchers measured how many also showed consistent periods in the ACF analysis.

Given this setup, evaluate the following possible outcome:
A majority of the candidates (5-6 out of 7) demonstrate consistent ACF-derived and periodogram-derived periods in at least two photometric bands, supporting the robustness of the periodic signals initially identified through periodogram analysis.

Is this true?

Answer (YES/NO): YES